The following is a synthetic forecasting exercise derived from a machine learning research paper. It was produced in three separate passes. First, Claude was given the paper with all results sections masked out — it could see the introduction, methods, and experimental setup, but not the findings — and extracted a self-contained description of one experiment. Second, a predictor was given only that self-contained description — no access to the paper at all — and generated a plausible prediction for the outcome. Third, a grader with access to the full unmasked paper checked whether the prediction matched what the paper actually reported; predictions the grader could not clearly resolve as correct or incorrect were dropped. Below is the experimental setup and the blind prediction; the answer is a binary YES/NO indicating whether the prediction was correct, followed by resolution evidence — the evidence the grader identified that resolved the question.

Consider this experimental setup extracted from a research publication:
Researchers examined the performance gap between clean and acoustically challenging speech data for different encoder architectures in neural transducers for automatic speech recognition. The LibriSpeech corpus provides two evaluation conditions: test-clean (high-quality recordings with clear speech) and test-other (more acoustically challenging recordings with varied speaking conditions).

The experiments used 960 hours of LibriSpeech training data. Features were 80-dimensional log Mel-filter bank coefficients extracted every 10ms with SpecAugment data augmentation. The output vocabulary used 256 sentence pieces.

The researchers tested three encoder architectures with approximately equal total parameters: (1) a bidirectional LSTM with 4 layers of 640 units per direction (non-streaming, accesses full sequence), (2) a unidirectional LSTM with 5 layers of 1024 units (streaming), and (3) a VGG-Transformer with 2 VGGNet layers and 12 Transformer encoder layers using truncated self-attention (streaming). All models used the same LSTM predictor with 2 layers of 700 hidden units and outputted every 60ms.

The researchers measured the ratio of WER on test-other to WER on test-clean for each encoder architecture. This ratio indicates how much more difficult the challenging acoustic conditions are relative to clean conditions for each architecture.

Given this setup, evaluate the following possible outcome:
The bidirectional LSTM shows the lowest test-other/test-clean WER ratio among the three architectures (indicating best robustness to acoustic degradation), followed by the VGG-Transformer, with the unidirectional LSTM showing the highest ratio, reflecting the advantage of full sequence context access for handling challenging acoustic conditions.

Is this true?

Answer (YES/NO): NO